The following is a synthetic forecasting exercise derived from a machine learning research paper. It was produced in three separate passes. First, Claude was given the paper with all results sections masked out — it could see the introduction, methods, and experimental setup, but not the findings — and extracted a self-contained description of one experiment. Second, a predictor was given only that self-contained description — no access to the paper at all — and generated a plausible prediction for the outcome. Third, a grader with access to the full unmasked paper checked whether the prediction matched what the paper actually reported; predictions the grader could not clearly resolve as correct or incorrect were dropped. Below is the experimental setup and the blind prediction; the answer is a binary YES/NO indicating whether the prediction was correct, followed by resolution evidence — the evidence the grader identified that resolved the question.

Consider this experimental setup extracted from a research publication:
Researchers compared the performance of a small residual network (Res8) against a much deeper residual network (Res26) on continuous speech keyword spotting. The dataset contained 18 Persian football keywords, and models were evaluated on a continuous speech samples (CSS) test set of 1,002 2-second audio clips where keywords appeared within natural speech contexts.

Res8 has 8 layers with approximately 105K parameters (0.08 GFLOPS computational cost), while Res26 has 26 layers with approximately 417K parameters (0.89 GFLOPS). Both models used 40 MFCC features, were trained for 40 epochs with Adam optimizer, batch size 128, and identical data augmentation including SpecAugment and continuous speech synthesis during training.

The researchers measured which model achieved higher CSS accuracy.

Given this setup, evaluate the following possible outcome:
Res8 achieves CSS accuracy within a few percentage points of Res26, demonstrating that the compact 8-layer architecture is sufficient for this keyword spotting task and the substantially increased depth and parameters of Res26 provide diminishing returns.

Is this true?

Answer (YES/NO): NO